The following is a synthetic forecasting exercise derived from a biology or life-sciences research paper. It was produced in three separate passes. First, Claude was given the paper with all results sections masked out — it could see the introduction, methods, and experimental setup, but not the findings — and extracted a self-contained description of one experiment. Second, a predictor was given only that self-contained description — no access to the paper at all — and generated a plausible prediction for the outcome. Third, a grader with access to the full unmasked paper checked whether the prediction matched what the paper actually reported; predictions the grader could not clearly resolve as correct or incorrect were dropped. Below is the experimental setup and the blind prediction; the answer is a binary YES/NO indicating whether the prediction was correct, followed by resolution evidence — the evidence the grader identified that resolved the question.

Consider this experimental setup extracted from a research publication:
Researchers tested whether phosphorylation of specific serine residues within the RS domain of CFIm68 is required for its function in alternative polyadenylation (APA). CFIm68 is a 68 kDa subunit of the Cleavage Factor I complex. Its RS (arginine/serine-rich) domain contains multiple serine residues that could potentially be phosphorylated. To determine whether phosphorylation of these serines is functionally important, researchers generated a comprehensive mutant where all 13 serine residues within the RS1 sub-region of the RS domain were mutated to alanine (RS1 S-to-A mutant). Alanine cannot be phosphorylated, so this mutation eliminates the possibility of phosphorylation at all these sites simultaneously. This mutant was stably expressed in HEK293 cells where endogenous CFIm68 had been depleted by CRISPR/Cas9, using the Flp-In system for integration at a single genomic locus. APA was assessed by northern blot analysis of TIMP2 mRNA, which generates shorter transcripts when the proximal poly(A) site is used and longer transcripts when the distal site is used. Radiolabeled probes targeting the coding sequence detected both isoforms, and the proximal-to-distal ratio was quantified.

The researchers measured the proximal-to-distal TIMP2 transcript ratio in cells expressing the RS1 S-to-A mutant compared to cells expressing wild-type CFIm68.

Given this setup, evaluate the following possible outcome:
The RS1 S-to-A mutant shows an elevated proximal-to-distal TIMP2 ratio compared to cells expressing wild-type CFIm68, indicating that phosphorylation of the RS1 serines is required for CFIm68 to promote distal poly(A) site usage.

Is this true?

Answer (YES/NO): NO